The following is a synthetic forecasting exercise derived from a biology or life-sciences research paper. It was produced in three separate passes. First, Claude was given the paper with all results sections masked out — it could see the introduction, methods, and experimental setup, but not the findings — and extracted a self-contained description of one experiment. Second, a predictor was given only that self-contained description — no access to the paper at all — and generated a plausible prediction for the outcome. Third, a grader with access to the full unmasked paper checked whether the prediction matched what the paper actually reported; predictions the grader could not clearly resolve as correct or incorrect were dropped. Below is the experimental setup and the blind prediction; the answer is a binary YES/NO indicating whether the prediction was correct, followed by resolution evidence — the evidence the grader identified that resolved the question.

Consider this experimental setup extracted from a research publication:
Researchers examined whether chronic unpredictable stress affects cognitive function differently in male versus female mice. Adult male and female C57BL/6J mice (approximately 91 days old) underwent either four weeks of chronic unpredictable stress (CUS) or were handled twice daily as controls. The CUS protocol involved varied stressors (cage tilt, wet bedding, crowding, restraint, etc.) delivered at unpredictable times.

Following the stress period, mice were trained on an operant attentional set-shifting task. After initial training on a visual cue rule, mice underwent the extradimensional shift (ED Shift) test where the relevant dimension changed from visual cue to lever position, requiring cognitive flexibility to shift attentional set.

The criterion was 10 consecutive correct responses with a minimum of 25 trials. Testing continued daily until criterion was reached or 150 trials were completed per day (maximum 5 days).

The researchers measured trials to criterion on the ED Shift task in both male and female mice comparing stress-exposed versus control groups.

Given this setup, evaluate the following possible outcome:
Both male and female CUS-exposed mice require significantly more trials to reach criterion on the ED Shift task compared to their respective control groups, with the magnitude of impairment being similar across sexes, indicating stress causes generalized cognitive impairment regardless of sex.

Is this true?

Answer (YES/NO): NO